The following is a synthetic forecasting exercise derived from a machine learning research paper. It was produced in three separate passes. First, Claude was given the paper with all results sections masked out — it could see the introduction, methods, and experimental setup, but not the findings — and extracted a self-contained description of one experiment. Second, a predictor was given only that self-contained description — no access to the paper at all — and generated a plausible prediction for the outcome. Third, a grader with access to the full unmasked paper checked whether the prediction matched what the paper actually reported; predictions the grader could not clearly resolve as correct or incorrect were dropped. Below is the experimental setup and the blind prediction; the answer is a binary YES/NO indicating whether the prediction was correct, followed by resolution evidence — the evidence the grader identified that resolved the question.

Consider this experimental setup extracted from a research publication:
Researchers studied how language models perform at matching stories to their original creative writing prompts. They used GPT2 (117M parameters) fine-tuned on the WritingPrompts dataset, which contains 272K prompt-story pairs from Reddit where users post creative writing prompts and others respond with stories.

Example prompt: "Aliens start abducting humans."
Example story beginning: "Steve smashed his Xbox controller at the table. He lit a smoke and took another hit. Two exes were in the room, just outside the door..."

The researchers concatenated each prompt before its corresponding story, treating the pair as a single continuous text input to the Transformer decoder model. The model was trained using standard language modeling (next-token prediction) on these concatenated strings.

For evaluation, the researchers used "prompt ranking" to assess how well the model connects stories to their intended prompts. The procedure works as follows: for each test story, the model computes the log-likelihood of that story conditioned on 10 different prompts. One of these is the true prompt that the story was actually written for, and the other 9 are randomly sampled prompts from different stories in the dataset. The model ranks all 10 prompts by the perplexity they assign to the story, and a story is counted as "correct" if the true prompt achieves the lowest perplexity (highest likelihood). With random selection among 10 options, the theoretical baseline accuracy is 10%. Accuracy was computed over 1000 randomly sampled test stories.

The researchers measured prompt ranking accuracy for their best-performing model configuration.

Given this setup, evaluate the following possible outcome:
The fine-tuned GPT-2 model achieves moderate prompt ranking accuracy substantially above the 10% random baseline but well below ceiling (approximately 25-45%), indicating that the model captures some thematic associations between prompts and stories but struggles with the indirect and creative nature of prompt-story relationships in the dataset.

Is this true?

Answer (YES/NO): NO